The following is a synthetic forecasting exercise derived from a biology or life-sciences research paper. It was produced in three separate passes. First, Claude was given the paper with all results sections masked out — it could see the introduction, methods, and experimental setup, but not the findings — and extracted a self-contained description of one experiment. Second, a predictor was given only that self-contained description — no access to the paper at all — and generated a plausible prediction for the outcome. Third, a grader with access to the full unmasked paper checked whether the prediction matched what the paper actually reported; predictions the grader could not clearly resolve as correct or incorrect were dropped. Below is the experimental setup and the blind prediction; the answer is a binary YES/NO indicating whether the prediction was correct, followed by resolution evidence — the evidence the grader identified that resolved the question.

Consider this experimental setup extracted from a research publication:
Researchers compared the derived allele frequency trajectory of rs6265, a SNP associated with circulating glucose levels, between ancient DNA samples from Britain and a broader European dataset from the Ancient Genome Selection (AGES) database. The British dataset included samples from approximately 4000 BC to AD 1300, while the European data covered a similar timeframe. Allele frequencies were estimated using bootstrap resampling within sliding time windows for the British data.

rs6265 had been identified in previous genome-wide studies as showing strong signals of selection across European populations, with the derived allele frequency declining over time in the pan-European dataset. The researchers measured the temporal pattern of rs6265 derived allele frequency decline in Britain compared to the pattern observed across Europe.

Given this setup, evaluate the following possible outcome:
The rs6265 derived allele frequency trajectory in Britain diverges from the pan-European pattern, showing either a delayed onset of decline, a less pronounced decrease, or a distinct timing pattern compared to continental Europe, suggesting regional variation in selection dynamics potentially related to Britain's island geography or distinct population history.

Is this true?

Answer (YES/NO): YES